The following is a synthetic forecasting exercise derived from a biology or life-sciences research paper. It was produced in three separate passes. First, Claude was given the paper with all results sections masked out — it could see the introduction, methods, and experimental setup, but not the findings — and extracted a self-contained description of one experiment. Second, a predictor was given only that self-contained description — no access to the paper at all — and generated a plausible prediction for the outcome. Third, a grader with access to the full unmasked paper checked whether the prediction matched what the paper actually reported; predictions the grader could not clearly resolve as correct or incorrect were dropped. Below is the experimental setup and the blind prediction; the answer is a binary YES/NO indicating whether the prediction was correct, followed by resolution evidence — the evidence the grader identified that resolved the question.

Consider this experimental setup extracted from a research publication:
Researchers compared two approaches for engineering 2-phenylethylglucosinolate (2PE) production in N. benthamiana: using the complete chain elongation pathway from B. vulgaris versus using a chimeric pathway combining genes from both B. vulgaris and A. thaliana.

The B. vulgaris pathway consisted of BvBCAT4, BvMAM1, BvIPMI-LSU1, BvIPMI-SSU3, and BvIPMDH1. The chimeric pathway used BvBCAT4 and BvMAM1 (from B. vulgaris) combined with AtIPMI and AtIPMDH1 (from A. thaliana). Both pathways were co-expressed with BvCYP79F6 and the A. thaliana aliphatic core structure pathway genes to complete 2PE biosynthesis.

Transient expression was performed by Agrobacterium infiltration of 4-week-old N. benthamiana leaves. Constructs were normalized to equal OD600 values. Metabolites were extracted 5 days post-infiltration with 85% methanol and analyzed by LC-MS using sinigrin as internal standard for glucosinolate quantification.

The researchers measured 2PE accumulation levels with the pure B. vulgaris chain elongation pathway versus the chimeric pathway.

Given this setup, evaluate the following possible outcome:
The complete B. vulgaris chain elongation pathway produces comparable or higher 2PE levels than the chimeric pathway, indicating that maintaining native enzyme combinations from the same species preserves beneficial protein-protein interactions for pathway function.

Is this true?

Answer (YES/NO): NO